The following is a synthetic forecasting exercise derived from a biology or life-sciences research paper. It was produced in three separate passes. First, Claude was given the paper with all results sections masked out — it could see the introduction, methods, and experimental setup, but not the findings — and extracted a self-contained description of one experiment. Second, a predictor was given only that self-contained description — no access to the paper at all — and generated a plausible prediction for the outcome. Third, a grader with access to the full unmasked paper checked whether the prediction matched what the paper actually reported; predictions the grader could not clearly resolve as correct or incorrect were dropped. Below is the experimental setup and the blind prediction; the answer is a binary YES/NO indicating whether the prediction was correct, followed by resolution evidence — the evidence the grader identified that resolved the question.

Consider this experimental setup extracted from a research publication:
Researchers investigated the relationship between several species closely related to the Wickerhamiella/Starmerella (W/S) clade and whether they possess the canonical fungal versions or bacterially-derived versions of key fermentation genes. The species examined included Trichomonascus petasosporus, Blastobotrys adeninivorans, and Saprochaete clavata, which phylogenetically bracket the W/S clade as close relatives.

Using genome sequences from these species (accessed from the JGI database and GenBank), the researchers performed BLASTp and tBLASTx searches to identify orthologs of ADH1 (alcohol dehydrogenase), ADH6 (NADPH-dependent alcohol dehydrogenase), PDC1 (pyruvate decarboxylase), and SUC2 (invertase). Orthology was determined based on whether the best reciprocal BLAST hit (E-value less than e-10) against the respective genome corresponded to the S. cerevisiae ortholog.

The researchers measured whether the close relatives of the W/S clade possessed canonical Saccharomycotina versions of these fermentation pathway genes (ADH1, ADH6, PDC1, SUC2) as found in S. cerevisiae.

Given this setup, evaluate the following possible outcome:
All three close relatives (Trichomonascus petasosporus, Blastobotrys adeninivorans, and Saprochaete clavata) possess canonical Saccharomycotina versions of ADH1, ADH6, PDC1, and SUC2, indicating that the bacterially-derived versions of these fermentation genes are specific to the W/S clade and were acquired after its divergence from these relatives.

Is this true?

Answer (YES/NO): YES